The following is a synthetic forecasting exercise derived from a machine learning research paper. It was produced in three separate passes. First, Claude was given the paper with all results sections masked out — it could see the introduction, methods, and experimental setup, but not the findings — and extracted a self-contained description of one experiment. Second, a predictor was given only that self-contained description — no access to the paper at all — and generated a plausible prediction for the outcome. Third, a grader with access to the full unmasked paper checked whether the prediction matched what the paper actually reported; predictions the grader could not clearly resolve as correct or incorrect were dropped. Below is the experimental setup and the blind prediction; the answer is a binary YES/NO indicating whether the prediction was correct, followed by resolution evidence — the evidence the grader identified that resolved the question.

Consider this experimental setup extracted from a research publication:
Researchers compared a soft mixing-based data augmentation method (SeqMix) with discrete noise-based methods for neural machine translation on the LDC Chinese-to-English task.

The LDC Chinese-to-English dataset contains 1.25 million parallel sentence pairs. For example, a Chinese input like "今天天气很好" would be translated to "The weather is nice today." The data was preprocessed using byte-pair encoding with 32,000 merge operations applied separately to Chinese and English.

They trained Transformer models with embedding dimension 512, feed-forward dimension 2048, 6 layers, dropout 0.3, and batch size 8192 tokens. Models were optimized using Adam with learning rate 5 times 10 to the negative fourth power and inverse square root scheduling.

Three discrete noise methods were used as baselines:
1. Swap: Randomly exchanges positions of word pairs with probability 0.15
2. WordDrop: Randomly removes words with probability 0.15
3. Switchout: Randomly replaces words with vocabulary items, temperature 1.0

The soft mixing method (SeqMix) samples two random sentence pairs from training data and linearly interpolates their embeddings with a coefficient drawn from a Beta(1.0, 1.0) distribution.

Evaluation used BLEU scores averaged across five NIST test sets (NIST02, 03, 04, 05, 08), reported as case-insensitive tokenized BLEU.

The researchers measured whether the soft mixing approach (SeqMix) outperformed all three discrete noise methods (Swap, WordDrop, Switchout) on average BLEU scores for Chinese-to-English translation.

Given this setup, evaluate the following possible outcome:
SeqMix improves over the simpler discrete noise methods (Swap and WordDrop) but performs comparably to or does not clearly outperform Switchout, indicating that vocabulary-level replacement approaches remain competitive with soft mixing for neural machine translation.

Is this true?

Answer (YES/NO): YES